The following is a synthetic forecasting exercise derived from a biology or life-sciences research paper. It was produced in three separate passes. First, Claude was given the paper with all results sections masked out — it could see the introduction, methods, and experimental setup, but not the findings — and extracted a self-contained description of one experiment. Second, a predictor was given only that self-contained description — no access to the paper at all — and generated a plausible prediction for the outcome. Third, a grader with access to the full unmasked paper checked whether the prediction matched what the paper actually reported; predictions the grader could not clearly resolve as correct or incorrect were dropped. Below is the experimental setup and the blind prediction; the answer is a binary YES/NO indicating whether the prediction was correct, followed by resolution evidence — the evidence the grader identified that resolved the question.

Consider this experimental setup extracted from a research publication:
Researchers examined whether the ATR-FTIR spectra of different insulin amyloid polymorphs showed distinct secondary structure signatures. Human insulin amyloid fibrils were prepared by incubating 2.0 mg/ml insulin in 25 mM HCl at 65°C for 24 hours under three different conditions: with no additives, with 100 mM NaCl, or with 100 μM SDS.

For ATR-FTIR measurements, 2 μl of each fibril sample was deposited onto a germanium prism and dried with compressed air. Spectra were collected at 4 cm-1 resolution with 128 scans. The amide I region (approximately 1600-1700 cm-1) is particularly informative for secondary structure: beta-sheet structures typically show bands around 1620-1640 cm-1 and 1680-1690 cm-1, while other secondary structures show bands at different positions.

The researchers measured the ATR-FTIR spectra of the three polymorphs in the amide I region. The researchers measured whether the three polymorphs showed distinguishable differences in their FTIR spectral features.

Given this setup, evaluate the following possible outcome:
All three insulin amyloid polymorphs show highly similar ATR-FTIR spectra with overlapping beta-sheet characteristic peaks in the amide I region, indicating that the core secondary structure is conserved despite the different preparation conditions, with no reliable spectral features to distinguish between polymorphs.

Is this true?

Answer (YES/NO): NO